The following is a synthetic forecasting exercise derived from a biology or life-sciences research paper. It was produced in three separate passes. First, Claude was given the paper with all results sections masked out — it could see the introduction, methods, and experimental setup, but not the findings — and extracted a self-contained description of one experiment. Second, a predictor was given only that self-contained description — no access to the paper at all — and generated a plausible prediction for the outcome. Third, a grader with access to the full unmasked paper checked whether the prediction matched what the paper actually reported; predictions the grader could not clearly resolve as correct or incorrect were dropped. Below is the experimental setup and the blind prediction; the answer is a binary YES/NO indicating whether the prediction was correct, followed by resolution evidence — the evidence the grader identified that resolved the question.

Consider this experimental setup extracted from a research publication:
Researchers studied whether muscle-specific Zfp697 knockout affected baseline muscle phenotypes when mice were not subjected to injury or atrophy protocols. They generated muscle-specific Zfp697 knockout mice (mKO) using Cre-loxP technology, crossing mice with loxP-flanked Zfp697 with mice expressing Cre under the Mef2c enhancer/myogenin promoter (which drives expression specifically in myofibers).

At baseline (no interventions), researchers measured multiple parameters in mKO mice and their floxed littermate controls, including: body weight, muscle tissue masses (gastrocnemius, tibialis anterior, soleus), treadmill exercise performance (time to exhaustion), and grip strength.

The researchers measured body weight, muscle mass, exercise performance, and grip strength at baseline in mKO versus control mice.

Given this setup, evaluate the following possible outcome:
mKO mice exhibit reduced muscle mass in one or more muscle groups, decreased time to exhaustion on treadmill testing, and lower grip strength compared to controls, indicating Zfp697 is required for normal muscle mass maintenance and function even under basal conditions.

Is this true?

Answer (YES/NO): NO